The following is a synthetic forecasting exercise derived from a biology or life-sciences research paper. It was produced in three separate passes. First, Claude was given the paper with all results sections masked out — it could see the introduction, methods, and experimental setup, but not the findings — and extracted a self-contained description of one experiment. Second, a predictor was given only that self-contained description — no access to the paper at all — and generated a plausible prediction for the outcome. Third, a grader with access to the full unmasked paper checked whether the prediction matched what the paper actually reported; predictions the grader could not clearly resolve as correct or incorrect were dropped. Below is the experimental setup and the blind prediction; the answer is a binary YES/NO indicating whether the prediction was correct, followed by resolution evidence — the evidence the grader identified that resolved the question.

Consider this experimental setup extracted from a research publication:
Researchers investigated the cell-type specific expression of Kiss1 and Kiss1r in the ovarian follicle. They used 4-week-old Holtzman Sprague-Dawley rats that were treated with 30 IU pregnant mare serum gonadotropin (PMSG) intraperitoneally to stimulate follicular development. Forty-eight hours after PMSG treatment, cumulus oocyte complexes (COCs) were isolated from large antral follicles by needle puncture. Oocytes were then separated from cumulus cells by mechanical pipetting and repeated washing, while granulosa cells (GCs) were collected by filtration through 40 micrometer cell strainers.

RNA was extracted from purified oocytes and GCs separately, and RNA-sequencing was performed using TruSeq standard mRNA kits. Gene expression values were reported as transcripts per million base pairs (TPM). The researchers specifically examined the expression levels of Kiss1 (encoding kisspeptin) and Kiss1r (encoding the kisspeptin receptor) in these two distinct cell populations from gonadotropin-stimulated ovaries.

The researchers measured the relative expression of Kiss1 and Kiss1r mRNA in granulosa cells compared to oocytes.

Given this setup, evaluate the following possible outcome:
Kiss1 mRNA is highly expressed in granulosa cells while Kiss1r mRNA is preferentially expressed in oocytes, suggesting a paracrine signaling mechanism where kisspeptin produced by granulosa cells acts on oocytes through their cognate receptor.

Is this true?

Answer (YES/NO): YES